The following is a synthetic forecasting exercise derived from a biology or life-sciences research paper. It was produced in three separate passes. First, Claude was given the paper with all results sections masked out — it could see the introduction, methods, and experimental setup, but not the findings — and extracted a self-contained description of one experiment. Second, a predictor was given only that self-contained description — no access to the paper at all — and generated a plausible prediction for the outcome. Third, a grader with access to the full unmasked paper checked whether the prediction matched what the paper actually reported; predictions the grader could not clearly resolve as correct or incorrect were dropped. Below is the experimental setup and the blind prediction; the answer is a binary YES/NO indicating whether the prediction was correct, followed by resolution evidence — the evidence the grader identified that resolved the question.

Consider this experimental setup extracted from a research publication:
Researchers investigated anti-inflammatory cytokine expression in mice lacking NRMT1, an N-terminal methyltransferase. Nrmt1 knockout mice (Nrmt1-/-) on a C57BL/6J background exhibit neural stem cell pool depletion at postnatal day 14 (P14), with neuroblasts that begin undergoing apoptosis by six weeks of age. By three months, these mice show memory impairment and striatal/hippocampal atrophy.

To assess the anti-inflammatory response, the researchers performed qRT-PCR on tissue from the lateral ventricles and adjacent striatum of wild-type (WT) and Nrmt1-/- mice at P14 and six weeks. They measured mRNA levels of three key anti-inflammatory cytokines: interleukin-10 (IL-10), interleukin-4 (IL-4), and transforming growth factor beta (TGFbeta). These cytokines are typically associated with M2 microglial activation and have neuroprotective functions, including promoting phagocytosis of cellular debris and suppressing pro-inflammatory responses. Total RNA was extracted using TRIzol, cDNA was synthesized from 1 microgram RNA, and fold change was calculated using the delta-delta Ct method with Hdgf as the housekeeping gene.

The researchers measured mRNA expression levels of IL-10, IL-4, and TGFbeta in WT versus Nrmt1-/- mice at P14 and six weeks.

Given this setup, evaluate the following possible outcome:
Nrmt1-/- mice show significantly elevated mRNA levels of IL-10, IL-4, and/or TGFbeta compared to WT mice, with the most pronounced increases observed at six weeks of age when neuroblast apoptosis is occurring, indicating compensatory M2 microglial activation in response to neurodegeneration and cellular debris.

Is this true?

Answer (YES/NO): NO